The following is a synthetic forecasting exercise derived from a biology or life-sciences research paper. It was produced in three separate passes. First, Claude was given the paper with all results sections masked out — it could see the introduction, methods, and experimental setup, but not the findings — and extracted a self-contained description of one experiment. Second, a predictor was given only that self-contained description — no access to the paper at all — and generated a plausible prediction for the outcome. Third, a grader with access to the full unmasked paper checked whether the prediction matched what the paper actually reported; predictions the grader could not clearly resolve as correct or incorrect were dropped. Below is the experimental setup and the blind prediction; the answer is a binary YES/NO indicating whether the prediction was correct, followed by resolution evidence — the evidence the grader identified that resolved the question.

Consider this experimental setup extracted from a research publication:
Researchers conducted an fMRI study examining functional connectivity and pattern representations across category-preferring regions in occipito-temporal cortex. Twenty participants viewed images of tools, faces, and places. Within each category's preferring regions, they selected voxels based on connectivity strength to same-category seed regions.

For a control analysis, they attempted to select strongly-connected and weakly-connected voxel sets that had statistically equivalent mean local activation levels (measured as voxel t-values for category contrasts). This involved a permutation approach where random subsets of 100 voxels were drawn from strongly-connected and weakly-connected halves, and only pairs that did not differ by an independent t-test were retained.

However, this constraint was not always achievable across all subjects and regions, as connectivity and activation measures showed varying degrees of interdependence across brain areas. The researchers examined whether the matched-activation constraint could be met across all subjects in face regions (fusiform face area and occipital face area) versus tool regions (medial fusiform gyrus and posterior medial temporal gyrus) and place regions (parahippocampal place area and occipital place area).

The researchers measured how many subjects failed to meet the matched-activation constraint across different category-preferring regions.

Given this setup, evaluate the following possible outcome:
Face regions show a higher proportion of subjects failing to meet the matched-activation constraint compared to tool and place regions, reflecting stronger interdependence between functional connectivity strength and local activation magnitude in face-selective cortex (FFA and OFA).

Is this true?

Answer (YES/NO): NO